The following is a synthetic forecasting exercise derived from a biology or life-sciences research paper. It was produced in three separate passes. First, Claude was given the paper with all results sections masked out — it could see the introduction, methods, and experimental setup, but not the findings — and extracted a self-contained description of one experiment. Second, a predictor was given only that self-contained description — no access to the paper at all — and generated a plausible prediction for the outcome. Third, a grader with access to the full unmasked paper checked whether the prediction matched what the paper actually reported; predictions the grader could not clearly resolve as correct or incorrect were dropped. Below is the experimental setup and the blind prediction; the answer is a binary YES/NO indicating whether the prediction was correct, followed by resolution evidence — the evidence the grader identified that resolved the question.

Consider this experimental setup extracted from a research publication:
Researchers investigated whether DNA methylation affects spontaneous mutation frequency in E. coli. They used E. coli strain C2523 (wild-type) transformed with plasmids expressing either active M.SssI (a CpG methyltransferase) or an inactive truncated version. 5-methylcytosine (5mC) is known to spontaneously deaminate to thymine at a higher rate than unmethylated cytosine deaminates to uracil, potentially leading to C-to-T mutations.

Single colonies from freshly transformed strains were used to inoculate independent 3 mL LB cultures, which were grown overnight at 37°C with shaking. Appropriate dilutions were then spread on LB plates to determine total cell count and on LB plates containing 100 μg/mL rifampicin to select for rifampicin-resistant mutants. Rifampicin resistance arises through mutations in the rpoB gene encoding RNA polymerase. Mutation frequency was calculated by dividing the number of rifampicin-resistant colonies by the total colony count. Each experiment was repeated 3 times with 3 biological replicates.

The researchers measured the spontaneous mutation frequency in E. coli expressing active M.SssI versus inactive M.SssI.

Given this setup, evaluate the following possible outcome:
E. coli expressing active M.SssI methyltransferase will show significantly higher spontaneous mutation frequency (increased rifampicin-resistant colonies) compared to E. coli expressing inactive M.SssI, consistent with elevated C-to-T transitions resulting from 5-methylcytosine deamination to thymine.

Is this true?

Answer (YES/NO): YES